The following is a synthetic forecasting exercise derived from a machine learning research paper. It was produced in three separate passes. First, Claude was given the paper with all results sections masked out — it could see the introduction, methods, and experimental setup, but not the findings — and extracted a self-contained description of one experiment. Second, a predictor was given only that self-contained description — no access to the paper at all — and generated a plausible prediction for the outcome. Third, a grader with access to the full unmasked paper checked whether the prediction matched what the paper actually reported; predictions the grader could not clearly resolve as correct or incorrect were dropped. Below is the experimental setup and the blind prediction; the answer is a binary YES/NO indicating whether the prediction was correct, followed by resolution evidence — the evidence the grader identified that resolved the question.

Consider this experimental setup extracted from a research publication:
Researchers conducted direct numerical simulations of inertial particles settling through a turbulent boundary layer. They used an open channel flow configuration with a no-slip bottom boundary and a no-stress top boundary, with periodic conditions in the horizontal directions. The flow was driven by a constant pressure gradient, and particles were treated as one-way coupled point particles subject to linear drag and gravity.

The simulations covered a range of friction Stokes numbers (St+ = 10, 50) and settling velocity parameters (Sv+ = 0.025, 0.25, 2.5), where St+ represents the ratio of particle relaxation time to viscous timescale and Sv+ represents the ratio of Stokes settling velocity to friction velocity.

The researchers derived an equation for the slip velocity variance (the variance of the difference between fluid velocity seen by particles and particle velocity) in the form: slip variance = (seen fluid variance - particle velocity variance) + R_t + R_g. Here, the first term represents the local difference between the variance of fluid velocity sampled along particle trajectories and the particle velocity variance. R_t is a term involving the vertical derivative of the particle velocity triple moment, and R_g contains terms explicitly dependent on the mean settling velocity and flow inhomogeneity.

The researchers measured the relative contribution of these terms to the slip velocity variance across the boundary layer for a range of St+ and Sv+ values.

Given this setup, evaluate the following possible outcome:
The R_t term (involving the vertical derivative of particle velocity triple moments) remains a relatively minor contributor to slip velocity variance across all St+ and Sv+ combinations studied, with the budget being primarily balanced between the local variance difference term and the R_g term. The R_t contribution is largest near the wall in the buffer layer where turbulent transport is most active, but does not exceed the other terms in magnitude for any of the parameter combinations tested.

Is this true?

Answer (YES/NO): NO